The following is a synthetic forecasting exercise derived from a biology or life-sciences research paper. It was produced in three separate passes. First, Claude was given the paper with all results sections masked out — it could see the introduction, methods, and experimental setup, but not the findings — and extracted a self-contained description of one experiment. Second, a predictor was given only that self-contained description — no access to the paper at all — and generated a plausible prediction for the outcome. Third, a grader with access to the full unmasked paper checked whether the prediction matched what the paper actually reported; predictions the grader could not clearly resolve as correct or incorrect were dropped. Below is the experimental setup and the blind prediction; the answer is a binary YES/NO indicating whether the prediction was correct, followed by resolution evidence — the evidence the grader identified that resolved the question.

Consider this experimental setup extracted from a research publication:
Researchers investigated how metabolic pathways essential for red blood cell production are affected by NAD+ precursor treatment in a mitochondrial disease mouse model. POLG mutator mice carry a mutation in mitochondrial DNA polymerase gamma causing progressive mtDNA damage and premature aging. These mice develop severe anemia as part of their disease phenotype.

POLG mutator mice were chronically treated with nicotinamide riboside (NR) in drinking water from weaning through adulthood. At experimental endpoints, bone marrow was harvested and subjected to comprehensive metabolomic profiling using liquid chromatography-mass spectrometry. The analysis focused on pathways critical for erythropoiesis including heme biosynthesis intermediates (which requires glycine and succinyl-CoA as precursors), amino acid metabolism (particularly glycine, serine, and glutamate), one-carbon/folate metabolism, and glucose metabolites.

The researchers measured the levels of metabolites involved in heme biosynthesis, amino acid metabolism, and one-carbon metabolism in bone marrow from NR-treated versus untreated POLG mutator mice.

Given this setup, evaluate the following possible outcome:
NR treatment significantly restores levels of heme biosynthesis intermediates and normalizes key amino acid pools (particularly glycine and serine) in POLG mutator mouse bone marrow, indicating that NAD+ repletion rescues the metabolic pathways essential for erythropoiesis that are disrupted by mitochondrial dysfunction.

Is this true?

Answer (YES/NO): NO